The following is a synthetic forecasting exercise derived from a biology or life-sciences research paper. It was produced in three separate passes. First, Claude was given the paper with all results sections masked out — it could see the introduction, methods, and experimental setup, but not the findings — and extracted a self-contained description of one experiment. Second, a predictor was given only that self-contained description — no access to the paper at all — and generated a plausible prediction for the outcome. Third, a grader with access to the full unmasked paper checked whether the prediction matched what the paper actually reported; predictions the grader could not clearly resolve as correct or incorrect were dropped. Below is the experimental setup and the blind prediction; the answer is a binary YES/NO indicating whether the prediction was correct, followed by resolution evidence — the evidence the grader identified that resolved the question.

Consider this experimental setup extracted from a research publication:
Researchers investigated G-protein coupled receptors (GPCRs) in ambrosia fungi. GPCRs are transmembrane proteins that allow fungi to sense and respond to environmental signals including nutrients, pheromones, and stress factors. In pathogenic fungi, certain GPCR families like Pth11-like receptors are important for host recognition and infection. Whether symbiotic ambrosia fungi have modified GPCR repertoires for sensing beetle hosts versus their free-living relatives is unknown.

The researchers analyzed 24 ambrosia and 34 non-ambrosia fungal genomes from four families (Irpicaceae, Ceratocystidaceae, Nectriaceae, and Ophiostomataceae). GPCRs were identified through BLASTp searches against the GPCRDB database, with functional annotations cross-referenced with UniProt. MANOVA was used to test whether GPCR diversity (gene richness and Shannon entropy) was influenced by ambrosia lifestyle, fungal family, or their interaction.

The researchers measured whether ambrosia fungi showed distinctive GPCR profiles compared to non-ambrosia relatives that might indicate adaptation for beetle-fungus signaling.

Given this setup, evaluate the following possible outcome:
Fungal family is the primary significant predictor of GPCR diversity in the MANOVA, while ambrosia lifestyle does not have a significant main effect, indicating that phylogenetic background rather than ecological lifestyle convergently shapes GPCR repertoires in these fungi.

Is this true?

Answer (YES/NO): YES